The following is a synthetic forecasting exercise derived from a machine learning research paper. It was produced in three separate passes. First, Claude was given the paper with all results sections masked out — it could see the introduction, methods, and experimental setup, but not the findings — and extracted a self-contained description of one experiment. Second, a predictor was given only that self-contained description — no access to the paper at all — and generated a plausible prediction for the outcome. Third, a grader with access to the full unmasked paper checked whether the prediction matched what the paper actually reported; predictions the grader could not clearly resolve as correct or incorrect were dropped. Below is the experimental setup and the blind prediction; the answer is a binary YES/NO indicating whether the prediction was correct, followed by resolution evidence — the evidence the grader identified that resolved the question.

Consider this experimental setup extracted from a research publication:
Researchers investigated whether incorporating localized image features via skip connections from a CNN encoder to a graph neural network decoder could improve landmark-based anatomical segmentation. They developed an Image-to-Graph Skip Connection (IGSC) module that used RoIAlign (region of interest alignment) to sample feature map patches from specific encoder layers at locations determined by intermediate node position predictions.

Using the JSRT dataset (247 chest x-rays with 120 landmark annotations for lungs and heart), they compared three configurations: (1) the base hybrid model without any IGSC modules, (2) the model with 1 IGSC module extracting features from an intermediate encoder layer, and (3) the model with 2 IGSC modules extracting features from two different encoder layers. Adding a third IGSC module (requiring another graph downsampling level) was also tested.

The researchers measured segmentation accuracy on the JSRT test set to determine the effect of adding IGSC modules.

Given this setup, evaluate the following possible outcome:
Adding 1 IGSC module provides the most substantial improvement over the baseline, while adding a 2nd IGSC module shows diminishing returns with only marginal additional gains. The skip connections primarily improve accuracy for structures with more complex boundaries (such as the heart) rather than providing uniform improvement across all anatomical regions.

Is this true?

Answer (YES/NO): NO